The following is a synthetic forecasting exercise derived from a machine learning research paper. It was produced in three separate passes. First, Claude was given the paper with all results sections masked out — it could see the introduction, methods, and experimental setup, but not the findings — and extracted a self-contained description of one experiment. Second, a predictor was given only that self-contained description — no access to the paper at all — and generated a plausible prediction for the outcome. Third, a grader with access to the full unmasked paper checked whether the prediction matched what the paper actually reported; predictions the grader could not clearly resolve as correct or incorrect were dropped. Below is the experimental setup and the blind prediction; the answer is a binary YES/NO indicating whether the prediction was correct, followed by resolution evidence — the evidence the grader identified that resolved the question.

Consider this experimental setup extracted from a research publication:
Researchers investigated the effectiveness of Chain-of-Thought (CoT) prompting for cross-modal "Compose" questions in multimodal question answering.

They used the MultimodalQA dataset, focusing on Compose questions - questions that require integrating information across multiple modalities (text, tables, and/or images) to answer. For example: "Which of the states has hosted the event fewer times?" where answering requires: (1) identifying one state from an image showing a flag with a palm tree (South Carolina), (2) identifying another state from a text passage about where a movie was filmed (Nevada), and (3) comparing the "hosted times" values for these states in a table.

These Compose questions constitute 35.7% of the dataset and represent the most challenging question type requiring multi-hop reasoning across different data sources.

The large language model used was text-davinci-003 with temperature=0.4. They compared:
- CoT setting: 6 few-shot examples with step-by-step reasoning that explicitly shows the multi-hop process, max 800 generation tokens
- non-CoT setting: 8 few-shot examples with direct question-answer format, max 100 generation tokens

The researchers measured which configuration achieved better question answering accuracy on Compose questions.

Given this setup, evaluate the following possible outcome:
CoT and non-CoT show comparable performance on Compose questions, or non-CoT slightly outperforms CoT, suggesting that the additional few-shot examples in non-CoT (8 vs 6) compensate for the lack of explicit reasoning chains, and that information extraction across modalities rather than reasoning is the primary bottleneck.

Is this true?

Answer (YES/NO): NO